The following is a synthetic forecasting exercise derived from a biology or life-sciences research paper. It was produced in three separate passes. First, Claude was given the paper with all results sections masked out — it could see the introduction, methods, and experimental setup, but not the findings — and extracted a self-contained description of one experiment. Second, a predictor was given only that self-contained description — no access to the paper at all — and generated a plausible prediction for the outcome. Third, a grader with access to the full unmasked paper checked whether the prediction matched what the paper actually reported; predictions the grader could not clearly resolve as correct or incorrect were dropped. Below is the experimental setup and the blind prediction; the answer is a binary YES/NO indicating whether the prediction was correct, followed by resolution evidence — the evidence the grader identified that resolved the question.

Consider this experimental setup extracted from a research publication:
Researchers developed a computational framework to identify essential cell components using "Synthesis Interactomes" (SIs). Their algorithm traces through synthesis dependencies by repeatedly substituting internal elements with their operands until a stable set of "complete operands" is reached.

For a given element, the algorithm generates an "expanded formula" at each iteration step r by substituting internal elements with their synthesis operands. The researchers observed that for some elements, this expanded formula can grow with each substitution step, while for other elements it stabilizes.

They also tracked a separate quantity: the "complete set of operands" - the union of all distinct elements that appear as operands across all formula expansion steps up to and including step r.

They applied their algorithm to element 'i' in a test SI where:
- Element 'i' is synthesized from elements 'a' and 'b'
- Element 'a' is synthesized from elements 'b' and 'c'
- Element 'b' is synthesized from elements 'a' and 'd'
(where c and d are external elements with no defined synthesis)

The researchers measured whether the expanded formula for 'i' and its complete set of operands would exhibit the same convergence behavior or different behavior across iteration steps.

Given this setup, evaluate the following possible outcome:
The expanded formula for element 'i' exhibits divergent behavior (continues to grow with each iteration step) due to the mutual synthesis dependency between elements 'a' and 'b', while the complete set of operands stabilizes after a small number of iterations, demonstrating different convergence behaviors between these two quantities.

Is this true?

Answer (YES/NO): YES